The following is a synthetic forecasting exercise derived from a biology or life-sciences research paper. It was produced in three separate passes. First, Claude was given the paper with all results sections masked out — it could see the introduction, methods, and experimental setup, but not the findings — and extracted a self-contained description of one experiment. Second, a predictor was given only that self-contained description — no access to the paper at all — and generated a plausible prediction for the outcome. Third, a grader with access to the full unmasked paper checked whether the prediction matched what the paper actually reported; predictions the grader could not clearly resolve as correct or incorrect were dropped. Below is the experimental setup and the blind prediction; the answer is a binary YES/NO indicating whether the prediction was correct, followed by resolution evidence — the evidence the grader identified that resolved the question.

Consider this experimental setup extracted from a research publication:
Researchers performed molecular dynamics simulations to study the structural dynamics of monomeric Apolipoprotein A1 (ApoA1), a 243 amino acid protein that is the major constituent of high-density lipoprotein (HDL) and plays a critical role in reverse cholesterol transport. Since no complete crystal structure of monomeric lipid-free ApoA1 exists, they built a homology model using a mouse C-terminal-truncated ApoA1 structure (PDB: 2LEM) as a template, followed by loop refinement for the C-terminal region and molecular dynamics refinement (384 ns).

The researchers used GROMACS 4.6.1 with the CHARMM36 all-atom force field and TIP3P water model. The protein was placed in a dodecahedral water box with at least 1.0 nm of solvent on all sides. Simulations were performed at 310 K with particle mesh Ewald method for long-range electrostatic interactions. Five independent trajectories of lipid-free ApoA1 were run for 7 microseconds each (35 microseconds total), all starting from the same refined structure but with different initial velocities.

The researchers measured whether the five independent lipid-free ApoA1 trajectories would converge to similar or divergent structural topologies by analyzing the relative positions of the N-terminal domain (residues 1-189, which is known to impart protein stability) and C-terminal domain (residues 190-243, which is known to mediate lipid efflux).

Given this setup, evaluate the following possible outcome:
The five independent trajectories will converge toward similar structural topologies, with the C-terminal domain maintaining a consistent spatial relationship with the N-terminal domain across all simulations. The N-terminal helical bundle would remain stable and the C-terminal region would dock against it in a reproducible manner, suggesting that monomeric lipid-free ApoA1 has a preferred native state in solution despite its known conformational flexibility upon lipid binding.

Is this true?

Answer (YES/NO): YES